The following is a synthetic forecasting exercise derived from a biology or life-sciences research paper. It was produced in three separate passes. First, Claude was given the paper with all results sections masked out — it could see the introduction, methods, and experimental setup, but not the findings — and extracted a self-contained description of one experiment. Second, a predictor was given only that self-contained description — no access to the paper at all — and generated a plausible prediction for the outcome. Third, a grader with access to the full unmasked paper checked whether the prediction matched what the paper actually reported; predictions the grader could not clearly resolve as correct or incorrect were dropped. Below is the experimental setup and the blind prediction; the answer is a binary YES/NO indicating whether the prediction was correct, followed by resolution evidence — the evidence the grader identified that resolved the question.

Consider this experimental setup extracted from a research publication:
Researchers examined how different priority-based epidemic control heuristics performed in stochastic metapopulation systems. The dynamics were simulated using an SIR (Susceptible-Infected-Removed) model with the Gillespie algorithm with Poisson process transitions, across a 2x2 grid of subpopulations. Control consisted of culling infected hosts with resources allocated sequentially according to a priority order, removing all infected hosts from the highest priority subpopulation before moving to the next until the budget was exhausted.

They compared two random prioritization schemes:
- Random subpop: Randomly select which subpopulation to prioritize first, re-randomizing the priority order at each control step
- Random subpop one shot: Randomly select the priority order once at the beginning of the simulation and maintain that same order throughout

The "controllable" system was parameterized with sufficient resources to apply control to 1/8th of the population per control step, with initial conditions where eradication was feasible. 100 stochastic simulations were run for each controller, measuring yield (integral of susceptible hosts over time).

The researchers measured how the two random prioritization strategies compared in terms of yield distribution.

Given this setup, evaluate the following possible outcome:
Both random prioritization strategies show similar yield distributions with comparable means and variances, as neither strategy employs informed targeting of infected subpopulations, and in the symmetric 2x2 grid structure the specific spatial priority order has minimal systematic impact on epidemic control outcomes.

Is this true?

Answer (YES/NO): YES